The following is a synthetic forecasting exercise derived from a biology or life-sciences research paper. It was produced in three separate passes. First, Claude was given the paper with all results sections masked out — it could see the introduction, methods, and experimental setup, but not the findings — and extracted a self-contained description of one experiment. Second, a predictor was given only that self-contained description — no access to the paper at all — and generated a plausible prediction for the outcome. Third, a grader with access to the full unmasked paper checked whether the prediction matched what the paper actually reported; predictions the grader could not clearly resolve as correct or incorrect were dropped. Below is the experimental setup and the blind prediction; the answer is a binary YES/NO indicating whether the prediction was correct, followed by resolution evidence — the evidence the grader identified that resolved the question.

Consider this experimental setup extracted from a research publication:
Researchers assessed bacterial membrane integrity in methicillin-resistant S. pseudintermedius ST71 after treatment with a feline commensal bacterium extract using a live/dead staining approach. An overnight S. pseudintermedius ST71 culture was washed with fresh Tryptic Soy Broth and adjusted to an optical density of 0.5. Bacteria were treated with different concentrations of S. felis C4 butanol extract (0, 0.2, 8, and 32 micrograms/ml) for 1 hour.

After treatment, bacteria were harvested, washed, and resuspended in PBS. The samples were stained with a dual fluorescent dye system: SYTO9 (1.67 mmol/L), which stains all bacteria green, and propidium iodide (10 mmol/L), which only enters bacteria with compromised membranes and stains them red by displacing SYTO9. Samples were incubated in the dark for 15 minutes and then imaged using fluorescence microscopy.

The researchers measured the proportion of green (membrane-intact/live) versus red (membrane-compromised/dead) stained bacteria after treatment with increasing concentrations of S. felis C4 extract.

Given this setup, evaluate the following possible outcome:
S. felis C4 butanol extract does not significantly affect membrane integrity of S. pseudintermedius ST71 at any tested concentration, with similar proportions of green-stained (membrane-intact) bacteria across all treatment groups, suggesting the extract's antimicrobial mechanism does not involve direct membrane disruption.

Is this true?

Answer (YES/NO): NO